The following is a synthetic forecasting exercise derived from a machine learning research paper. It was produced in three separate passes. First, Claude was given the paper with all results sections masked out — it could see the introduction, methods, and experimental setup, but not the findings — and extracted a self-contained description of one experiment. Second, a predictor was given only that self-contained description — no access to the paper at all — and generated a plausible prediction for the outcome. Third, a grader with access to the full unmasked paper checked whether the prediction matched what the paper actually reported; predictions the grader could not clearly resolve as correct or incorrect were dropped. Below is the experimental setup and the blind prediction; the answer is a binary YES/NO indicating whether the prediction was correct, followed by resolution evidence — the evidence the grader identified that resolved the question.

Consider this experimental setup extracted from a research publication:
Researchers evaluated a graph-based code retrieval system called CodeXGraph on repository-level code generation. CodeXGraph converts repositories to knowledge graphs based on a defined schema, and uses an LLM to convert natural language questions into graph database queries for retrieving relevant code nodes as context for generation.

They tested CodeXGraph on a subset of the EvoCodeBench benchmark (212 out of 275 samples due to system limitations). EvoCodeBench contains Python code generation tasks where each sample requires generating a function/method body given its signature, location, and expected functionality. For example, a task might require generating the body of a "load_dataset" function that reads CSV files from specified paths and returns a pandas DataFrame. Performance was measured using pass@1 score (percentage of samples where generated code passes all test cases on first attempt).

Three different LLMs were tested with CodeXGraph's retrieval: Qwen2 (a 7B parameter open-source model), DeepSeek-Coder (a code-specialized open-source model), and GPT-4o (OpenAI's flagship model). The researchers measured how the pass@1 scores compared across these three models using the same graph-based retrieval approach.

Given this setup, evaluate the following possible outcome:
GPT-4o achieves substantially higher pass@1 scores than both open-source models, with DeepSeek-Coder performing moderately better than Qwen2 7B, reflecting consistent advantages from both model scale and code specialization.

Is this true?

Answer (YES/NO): YES